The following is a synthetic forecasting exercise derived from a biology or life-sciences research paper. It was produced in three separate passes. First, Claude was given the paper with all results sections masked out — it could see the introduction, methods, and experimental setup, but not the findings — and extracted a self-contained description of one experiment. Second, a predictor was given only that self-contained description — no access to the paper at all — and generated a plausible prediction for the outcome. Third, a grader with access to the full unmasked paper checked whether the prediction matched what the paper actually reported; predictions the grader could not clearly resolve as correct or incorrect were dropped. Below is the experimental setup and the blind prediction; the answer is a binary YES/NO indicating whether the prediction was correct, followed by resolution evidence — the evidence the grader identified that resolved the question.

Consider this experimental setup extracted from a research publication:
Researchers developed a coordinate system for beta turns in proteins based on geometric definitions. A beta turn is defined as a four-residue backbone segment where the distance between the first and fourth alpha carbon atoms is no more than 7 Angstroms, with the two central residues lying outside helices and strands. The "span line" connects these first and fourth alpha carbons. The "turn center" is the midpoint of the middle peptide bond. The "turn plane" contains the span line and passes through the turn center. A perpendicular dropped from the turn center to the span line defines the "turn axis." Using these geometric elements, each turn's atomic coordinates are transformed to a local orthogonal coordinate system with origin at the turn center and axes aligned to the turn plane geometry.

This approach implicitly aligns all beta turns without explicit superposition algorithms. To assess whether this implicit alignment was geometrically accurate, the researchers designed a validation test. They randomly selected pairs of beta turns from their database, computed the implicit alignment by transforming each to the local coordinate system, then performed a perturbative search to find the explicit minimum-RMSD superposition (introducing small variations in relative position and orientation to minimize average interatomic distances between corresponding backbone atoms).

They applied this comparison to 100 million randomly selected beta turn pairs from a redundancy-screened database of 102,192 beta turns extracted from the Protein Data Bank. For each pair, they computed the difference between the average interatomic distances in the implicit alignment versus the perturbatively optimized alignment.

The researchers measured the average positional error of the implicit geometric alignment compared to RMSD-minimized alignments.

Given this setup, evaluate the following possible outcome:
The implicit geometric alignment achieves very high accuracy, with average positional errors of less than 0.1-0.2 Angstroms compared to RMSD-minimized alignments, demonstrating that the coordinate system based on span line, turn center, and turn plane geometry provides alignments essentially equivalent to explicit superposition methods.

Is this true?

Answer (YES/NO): YES